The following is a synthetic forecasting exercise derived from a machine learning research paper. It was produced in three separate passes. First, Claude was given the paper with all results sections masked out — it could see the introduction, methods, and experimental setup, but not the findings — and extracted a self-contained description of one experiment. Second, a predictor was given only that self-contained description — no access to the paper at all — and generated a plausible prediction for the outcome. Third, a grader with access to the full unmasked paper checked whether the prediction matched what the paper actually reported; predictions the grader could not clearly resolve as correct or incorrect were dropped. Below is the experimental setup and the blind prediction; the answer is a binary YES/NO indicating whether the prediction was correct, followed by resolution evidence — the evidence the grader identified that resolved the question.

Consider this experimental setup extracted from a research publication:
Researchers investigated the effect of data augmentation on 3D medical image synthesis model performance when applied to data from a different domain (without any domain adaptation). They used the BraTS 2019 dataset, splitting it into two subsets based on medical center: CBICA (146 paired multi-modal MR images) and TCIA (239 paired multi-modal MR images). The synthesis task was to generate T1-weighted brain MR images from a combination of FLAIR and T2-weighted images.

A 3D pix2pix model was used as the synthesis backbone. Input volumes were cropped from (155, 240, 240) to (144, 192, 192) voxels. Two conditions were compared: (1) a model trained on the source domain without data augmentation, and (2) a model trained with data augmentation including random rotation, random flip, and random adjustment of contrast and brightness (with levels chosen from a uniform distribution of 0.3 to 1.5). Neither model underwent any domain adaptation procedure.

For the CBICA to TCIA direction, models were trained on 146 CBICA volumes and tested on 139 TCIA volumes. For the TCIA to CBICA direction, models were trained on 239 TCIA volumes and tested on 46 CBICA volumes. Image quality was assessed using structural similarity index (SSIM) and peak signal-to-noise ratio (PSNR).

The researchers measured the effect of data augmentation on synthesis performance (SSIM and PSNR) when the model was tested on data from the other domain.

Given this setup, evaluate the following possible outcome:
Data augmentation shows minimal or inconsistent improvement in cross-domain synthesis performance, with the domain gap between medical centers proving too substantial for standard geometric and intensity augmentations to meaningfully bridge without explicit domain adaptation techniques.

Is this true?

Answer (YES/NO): YES